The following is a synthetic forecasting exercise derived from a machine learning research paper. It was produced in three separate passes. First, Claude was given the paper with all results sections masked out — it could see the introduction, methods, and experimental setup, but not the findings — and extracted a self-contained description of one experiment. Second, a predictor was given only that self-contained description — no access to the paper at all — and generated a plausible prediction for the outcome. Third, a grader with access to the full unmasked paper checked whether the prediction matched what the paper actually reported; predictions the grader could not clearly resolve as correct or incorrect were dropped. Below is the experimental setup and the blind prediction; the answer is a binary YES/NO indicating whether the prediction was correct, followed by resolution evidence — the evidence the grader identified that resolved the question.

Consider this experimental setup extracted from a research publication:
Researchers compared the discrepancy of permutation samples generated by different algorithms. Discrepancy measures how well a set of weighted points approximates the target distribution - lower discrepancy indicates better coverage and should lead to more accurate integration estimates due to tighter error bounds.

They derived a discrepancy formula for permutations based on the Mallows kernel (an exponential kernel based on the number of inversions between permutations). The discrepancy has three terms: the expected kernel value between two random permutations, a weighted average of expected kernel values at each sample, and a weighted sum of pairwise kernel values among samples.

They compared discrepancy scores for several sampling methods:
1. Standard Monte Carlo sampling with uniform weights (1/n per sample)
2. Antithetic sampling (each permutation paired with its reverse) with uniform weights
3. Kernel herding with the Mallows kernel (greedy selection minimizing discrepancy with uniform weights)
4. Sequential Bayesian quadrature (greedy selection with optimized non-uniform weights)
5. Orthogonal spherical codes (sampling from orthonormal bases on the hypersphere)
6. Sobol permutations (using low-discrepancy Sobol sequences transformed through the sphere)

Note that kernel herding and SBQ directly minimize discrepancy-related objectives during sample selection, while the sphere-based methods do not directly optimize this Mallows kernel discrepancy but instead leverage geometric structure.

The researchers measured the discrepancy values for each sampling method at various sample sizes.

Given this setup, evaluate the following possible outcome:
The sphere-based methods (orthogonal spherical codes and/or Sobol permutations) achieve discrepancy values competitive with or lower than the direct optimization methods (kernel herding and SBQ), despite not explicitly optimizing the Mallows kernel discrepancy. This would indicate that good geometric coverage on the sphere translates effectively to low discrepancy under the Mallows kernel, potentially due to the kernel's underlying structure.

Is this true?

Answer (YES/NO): YES